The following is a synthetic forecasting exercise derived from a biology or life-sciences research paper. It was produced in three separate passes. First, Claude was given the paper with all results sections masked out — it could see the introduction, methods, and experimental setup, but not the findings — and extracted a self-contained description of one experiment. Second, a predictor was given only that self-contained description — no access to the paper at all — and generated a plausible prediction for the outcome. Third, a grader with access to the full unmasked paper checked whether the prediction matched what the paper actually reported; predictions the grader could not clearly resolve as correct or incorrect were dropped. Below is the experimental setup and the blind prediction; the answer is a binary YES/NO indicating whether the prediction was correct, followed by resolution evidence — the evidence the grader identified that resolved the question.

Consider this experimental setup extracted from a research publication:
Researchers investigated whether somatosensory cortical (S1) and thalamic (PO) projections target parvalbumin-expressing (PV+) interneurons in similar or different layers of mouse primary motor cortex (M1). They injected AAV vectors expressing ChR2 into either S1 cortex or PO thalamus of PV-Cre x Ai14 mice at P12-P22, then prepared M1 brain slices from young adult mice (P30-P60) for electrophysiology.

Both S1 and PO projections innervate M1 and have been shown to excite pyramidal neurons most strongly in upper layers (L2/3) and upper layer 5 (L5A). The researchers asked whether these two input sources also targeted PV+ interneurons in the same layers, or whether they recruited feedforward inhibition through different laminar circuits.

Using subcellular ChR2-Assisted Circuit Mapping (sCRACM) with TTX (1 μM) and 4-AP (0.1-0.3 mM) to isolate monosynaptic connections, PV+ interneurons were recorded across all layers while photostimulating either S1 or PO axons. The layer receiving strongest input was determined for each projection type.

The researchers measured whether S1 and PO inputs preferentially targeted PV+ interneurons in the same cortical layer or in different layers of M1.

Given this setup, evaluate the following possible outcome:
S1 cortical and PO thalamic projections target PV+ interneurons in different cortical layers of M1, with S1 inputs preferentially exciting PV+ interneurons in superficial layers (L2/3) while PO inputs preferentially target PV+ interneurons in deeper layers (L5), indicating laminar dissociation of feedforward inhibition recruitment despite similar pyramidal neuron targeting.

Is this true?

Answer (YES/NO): YES